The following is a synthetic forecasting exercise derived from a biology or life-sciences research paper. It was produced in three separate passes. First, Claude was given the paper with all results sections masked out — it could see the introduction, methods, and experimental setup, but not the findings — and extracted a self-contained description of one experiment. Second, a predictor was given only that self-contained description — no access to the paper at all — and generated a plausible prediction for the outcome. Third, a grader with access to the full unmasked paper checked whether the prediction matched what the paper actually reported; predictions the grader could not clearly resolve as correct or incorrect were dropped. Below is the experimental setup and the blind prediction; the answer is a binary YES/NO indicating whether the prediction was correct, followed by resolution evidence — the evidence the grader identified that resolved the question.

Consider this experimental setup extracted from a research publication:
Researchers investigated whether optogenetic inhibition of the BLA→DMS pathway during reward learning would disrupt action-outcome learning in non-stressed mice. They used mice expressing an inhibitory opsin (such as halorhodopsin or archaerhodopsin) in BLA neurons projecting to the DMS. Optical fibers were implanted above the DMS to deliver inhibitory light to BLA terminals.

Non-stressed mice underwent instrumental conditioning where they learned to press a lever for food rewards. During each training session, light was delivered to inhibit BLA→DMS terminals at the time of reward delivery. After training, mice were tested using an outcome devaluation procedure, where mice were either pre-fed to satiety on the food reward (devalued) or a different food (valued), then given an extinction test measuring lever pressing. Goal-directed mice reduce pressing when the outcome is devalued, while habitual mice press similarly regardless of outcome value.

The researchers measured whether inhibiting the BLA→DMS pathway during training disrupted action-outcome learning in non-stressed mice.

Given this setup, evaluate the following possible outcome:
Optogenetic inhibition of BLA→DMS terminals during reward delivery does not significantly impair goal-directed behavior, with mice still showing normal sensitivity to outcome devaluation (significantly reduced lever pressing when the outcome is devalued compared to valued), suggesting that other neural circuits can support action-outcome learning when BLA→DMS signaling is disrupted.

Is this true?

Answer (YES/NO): NO